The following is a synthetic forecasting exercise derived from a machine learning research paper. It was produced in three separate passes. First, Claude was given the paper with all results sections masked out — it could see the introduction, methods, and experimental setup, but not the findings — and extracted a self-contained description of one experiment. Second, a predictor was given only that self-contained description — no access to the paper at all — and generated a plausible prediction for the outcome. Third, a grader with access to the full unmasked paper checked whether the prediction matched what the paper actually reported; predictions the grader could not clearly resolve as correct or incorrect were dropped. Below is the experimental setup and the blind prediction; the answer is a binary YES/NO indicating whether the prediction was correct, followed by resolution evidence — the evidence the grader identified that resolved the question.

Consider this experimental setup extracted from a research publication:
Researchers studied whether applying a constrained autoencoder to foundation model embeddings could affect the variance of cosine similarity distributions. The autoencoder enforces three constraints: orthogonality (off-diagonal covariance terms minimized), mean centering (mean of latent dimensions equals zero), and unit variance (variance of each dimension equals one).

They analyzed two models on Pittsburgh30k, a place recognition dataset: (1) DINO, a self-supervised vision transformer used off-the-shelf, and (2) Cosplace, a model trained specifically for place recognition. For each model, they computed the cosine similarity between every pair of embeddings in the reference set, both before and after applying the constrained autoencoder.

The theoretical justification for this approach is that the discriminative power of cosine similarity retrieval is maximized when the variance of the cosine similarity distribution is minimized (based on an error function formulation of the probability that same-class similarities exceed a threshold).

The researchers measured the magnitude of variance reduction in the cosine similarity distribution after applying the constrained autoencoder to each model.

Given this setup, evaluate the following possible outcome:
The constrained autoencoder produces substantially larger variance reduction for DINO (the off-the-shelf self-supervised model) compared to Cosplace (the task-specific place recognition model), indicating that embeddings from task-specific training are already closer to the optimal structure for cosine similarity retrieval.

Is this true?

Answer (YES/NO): YES